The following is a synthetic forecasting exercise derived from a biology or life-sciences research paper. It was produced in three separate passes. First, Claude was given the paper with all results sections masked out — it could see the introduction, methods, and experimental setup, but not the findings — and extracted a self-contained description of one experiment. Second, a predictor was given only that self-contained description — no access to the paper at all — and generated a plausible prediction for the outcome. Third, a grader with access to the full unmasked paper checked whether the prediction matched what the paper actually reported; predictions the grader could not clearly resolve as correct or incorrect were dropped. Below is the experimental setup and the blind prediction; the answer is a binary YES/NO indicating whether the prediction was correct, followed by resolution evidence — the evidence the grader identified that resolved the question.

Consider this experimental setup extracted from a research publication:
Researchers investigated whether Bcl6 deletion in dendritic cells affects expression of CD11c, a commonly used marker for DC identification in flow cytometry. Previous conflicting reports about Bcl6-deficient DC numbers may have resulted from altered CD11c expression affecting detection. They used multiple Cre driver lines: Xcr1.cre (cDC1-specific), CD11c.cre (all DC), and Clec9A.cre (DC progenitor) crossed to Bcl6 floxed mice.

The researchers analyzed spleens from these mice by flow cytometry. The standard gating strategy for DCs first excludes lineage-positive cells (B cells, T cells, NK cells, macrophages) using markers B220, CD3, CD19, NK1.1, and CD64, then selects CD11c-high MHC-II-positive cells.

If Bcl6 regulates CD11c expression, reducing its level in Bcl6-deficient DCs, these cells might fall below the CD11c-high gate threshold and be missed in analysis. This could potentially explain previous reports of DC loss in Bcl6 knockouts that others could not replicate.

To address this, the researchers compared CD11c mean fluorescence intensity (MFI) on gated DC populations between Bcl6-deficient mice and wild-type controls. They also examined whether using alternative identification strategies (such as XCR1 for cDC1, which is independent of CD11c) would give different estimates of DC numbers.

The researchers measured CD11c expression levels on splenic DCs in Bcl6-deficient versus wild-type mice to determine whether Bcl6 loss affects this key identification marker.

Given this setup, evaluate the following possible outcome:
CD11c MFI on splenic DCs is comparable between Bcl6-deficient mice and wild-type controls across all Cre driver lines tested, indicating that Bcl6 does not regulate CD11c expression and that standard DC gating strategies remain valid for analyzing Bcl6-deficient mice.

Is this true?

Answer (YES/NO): NO